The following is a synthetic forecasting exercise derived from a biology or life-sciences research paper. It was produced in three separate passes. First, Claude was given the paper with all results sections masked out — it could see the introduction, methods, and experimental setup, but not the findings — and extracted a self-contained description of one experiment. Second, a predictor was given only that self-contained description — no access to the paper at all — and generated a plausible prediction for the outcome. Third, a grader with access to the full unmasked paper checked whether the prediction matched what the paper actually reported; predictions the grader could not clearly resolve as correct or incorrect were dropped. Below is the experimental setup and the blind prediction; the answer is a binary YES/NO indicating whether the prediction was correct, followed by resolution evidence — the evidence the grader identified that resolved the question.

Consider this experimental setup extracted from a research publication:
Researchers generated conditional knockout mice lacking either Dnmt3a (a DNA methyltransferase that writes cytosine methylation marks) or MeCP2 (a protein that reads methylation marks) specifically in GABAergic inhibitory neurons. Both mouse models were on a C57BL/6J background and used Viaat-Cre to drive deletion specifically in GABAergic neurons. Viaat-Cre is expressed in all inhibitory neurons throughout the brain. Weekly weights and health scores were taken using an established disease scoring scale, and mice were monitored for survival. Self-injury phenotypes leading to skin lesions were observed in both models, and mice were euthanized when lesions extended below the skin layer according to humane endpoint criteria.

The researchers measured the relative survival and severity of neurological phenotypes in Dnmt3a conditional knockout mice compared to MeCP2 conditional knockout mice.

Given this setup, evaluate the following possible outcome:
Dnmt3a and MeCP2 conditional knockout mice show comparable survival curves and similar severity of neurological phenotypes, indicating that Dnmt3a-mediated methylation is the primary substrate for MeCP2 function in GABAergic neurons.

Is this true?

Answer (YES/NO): NO